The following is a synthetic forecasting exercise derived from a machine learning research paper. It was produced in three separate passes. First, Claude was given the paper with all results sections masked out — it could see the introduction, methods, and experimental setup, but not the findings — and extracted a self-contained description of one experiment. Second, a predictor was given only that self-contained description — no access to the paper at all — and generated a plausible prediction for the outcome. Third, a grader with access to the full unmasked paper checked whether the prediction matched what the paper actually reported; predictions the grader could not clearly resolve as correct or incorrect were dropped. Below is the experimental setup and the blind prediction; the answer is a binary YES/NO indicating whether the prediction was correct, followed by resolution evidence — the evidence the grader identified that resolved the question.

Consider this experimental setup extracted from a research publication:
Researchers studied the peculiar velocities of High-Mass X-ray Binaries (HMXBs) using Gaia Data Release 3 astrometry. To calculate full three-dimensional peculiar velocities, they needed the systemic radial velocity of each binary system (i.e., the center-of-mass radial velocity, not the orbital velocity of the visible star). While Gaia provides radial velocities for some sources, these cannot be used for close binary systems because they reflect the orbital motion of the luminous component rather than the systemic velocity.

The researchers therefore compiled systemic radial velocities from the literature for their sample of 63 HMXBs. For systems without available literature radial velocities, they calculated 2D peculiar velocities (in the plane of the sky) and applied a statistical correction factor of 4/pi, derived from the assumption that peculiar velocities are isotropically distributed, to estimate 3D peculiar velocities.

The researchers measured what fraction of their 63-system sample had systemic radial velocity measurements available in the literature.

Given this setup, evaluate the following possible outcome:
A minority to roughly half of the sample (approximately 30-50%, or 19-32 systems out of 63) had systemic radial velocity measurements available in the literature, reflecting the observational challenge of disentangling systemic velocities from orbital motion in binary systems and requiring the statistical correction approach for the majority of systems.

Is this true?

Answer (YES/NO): YES